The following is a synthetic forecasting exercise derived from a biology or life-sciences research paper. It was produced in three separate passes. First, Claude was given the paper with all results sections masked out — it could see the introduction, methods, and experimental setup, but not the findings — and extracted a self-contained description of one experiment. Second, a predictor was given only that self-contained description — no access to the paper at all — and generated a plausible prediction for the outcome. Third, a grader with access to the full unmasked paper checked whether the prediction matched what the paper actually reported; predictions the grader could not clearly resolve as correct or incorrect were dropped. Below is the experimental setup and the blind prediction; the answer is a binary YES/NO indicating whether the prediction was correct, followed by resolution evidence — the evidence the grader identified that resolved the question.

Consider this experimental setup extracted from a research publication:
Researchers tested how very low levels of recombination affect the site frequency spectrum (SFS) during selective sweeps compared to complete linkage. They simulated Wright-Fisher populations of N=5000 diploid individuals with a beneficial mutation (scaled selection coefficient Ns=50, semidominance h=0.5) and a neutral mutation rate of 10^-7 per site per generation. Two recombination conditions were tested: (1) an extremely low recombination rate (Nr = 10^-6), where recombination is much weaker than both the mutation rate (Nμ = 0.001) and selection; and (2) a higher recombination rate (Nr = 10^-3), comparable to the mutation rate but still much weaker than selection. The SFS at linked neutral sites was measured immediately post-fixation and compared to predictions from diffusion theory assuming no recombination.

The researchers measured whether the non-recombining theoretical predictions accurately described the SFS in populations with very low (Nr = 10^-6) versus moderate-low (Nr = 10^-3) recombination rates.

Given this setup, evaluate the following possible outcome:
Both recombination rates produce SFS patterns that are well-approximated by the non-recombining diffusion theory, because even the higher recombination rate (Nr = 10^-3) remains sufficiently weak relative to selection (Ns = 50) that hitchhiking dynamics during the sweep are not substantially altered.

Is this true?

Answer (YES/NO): NO